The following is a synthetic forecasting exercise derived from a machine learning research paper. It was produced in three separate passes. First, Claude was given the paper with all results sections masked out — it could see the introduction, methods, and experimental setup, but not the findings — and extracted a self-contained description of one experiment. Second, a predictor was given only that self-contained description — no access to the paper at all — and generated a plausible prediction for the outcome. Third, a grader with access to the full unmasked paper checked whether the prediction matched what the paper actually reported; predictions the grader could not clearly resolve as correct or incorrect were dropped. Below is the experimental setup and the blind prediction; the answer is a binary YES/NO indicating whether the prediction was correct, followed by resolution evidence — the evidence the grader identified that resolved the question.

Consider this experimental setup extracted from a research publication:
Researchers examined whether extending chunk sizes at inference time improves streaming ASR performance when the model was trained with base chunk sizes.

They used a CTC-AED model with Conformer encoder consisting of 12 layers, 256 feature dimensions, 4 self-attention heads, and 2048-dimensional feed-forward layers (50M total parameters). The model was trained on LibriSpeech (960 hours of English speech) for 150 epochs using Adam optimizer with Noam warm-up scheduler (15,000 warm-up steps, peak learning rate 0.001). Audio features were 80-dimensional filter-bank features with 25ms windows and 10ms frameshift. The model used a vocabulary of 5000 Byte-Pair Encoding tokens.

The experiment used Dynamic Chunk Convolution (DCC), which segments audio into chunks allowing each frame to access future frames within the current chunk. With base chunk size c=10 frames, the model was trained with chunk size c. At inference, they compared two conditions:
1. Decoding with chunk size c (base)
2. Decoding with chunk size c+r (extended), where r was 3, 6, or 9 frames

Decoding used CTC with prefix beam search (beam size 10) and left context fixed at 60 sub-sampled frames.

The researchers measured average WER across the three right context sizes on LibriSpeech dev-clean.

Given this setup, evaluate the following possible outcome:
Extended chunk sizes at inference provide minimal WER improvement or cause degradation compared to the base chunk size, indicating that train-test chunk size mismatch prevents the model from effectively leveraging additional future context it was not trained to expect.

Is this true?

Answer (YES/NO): YES